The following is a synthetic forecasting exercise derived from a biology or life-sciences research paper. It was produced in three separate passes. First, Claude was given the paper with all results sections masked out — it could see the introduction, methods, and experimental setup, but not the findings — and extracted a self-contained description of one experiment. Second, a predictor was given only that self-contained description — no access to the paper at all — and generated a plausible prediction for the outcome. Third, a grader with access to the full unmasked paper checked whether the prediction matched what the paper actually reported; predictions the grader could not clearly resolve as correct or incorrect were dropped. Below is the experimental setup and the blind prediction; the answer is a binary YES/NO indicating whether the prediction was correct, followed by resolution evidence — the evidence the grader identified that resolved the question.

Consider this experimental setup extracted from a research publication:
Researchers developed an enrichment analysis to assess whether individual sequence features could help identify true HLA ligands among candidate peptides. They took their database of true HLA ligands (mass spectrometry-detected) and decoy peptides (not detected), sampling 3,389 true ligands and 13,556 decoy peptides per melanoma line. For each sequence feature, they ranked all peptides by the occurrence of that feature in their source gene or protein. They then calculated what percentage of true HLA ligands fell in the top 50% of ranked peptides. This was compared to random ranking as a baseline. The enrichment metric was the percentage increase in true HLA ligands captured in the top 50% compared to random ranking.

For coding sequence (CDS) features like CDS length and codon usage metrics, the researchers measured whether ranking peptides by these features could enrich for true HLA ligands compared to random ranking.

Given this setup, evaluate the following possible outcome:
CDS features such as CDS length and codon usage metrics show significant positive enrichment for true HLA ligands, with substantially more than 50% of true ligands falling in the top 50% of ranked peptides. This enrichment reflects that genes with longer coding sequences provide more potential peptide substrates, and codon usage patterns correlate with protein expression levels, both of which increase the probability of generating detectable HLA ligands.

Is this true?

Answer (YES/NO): NO